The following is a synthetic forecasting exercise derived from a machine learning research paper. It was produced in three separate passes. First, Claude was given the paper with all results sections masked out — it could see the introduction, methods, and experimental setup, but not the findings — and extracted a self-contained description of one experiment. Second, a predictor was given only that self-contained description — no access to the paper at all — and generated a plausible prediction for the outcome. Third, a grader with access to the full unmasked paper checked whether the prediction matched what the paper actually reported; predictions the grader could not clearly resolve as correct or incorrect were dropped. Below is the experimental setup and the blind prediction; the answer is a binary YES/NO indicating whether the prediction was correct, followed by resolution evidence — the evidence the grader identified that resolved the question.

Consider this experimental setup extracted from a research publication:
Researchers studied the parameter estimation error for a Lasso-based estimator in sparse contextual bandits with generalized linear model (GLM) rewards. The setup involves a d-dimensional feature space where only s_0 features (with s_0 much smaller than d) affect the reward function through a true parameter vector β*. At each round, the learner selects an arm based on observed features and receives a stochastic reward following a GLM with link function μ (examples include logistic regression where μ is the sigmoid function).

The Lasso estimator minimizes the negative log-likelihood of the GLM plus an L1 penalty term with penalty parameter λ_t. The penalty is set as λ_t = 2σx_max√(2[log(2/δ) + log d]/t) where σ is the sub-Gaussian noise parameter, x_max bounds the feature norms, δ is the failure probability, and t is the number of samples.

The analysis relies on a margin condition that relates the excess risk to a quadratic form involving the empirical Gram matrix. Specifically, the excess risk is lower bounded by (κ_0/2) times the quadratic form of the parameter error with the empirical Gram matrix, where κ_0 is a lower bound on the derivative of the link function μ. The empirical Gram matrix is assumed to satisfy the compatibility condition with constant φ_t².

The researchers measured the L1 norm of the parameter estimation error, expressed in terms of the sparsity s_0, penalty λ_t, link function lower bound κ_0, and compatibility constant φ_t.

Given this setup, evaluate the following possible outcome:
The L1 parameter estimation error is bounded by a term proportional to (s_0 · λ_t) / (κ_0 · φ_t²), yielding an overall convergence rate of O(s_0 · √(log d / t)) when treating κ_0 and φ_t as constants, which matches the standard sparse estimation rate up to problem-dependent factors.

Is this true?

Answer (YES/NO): YES